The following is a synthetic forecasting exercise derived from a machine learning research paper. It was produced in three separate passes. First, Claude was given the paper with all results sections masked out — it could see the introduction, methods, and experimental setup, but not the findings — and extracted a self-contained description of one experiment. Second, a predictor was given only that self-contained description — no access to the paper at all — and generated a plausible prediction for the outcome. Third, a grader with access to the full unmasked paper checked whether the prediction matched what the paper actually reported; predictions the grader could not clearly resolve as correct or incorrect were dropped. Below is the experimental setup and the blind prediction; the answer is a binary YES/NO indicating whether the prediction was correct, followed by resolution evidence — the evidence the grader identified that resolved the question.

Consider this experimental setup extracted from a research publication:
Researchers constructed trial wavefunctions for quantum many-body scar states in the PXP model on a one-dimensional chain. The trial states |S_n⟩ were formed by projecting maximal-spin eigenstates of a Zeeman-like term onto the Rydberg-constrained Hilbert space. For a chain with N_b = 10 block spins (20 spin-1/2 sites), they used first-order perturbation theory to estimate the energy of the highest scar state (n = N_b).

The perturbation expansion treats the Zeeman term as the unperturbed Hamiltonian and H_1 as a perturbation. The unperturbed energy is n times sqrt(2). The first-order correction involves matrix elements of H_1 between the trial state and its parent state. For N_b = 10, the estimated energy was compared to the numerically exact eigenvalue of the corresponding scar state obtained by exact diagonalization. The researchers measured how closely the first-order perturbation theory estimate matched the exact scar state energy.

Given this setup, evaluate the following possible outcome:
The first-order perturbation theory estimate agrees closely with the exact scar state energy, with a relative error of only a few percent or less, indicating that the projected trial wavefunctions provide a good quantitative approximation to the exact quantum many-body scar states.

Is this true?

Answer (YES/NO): YES